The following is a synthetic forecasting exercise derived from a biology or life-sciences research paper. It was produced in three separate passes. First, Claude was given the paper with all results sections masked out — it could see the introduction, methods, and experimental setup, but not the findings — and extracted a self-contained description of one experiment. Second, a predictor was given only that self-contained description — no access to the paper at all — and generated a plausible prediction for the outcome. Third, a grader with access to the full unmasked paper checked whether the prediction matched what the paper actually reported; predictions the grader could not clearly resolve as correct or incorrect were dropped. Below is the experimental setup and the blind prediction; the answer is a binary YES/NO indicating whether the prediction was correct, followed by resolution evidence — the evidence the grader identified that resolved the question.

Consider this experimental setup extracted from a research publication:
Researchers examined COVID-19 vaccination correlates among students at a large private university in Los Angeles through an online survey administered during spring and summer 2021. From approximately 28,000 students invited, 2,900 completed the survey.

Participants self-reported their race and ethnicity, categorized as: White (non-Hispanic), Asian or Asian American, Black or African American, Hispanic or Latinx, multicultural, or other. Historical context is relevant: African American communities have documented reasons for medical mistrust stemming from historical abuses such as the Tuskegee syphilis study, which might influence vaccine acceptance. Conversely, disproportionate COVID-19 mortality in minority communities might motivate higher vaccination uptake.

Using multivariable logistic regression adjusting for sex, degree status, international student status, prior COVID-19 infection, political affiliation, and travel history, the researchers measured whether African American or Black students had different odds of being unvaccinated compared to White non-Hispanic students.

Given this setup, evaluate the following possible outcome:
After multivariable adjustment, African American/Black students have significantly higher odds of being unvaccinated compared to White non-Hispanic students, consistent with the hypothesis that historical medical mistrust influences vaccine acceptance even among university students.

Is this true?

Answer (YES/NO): YES